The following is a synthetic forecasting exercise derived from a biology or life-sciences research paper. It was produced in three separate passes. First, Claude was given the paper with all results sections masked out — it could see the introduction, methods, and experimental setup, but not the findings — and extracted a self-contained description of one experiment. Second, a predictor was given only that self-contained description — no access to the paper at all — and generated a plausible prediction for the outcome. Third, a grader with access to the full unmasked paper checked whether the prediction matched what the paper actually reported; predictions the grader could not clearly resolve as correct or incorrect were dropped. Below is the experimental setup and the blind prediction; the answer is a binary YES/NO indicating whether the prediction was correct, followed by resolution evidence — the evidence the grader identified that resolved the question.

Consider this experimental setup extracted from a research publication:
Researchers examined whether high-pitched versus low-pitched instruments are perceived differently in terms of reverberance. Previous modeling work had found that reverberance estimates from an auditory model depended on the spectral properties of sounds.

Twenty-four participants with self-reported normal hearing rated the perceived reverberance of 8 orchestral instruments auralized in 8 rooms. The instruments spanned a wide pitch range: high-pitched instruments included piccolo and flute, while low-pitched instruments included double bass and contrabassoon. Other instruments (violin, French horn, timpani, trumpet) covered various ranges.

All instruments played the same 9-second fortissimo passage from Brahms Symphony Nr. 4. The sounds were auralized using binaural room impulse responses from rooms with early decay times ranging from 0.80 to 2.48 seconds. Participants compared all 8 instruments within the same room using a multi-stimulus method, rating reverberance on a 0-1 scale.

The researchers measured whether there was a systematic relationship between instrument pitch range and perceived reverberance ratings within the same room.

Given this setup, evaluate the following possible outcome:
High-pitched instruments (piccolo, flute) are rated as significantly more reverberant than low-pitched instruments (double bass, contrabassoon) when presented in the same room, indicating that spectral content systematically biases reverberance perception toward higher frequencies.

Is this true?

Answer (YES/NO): NO